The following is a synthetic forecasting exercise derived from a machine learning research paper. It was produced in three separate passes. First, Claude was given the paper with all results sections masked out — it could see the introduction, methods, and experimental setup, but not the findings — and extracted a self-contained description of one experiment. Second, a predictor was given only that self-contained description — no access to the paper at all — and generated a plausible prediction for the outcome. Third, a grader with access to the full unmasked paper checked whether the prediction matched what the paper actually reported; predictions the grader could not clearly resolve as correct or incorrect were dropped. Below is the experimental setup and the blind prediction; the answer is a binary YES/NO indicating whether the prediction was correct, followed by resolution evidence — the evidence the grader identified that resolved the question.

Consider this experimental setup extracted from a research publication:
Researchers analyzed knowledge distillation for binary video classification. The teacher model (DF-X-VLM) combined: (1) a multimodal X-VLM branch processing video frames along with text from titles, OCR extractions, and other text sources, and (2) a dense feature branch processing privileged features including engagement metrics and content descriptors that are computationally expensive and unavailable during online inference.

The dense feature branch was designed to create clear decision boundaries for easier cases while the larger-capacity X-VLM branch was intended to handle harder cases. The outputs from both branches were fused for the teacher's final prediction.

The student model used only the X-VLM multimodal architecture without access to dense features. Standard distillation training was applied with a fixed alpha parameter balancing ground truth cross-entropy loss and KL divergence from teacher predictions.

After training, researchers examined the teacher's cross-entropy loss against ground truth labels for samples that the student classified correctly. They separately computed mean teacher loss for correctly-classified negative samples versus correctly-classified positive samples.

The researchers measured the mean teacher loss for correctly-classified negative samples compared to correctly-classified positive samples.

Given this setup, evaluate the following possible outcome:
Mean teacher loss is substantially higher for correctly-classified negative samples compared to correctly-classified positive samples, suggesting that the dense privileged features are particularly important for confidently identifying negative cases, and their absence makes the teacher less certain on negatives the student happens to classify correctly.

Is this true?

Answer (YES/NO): NO